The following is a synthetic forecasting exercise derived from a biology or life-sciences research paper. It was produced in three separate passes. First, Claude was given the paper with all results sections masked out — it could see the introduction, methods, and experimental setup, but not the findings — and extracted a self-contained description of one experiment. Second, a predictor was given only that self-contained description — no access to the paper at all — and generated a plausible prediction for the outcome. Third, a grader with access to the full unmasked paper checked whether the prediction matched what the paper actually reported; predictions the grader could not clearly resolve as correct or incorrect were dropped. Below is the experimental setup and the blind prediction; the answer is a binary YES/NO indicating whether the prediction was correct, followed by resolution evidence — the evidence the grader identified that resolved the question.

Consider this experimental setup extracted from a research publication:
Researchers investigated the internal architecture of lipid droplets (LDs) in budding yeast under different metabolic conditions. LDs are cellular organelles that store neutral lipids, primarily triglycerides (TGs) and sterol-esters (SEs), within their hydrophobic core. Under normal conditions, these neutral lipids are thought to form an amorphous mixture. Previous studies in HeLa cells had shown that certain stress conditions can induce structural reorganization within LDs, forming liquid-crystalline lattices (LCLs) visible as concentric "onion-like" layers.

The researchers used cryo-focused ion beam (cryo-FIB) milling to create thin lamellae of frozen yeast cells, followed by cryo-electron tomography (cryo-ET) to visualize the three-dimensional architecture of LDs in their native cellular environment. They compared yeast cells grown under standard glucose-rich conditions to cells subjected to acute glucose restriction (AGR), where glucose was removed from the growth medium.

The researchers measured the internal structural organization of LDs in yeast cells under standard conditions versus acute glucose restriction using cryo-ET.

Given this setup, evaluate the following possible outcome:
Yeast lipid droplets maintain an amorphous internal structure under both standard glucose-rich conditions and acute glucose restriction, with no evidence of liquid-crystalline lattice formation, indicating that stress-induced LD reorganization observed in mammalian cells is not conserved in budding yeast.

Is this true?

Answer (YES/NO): NO